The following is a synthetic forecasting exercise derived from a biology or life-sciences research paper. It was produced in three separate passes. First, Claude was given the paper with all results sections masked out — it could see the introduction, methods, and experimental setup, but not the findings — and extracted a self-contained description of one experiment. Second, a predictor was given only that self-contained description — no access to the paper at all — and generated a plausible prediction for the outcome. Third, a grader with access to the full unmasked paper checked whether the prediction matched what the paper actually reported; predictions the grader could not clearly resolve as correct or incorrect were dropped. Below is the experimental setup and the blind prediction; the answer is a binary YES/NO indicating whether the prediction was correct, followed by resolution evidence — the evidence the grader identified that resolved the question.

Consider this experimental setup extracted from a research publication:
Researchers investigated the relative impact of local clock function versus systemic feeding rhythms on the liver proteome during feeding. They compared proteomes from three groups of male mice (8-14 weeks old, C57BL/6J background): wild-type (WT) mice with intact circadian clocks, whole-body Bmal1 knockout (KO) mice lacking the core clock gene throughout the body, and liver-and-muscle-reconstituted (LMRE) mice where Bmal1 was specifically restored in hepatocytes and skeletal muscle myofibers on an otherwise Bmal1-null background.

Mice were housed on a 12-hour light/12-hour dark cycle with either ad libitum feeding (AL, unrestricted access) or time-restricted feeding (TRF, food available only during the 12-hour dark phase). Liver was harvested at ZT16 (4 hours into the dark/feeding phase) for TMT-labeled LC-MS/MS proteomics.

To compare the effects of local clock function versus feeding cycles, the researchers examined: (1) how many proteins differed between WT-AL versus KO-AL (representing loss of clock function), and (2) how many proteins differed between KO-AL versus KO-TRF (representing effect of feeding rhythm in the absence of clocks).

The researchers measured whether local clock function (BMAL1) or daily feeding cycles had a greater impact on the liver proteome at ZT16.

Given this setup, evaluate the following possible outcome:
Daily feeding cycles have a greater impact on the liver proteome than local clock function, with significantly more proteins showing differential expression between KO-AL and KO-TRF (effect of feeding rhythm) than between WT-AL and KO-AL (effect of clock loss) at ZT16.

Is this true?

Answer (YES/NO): NO